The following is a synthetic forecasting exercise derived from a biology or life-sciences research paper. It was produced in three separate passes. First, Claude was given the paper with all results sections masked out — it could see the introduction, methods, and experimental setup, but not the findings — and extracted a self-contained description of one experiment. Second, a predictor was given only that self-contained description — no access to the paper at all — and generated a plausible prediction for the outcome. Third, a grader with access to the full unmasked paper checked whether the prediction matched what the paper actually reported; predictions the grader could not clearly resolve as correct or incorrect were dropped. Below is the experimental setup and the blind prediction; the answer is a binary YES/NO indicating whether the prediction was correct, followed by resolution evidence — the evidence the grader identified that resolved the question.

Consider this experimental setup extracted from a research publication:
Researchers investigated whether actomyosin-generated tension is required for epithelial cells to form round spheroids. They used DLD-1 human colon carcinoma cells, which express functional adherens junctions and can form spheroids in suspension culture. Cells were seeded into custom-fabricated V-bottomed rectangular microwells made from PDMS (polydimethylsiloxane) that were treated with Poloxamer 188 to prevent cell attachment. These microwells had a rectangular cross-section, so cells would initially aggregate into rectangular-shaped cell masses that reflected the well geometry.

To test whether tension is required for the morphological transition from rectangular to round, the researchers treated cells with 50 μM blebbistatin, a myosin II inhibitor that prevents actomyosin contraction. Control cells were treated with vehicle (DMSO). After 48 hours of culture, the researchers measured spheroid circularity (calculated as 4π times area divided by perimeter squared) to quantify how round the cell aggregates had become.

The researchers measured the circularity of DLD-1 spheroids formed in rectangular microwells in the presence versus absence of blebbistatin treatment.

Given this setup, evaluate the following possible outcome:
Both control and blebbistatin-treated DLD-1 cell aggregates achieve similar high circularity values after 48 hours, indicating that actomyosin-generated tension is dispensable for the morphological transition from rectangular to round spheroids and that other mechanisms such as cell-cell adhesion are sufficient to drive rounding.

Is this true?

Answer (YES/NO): YES